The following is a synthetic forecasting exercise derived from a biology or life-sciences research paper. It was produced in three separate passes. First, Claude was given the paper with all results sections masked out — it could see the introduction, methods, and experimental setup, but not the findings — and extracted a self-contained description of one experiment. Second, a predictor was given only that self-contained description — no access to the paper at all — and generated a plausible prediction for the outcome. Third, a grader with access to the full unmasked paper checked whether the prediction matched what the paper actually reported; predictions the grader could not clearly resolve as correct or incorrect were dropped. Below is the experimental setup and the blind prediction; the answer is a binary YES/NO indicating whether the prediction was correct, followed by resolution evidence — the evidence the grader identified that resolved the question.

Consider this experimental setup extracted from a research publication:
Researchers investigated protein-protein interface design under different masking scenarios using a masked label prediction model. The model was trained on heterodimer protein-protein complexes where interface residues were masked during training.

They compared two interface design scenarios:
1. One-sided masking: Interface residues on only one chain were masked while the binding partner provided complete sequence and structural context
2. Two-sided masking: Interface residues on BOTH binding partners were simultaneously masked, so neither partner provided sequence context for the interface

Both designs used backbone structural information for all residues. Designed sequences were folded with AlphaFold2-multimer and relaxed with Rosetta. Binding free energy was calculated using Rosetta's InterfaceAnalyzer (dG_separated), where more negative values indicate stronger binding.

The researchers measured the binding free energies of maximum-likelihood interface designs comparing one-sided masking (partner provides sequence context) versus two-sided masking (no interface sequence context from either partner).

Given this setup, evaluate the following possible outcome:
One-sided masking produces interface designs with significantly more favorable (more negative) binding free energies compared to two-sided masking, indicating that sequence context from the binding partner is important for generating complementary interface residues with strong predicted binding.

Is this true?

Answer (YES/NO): YES